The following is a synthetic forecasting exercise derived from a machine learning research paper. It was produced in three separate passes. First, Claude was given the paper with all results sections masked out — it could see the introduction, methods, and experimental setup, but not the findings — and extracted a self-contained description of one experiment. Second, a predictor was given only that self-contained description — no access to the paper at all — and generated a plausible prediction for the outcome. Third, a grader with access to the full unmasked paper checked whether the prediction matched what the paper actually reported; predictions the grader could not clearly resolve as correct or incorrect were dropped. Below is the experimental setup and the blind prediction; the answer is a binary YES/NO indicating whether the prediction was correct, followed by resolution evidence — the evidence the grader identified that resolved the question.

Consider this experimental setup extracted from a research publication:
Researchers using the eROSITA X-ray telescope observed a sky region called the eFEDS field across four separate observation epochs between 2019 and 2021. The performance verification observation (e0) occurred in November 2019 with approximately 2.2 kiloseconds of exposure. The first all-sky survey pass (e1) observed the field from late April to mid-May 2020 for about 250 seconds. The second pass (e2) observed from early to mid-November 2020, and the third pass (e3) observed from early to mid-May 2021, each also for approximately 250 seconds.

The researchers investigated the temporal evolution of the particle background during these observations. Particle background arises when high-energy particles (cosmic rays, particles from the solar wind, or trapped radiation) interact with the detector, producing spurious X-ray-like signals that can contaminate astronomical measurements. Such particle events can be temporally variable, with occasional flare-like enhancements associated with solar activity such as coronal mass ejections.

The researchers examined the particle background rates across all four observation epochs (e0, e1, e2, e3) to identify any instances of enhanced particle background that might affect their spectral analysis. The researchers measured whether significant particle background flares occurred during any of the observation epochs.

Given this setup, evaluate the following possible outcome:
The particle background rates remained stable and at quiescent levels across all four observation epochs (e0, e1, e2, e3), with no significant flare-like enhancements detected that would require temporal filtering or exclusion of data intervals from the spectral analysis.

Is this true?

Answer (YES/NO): NO